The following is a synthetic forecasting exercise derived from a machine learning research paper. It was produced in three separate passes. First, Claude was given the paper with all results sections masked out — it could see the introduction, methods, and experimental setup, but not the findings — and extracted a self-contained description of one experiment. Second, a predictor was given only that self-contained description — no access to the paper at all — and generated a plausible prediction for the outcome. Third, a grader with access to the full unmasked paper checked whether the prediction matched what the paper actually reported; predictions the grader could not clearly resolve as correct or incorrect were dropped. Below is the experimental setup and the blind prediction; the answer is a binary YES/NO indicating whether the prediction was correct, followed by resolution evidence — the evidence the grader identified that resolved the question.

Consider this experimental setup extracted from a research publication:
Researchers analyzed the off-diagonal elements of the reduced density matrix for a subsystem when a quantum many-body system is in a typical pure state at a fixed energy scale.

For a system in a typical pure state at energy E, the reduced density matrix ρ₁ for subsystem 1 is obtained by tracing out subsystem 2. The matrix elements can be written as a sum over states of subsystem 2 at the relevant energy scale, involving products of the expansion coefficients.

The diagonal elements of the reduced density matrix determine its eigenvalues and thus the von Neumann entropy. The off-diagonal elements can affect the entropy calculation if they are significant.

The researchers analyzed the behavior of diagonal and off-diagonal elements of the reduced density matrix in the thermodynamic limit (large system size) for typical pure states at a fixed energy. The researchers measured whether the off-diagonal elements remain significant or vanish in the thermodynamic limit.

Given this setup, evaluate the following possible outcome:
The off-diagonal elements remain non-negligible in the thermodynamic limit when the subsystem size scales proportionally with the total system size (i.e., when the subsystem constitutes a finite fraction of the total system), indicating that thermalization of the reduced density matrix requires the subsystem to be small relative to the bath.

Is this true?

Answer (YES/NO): NO